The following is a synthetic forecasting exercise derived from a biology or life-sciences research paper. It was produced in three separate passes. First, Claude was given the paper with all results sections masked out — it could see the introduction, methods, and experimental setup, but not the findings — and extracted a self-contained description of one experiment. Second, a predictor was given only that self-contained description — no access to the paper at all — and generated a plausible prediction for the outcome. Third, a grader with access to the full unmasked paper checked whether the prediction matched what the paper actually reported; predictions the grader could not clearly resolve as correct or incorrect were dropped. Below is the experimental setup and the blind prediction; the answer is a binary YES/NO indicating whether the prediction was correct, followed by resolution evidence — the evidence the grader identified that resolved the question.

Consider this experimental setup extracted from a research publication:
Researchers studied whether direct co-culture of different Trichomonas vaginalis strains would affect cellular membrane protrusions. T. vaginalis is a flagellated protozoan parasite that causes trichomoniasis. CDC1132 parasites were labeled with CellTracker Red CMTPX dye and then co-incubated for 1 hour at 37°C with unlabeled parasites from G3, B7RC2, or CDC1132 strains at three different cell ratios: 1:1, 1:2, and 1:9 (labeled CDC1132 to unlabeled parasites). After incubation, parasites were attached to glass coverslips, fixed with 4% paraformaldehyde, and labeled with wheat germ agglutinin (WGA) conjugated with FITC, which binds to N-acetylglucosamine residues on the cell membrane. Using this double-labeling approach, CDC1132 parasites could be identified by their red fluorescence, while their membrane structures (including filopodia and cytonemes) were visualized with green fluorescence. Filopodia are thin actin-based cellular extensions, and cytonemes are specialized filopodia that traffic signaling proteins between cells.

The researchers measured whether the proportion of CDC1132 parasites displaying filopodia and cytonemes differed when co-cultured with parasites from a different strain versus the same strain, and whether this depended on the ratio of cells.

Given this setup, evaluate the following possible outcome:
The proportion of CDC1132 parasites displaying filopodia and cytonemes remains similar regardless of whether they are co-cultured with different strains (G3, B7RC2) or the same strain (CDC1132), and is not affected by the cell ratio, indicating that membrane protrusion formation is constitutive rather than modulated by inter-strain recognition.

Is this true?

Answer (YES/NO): NO